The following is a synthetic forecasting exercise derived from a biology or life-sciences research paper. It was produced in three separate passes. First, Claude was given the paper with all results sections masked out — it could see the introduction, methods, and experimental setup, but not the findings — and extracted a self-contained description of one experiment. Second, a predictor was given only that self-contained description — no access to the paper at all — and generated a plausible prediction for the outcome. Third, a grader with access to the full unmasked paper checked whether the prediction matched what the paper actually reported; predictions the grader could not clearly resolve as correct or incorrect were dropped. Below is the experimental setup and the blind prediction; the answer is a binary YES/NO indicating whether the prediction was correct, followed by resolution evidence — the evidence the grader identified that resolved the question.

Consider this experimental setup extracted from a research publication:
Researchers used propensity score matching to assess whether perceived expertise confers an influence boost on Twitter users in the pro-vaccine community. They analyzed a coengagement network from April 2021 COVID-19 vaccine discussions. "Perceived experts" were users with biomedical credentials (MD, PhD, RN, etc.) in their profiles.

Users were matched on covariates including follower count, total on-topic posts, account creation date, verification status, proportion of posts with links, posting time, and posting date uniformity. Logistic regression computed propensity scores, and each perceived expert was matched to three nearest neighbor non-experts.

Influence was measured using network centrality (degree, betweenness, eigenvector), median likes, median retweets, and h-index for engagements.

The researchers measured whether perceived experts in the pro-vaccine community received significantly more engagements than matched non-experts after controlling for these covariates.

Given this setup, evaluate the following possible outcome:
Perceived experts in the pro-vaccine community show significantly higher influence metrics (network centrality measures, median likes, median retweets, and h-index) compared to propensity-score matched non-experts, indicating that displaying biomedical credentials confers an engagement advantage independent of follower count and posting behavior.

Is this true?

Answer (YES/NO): NO